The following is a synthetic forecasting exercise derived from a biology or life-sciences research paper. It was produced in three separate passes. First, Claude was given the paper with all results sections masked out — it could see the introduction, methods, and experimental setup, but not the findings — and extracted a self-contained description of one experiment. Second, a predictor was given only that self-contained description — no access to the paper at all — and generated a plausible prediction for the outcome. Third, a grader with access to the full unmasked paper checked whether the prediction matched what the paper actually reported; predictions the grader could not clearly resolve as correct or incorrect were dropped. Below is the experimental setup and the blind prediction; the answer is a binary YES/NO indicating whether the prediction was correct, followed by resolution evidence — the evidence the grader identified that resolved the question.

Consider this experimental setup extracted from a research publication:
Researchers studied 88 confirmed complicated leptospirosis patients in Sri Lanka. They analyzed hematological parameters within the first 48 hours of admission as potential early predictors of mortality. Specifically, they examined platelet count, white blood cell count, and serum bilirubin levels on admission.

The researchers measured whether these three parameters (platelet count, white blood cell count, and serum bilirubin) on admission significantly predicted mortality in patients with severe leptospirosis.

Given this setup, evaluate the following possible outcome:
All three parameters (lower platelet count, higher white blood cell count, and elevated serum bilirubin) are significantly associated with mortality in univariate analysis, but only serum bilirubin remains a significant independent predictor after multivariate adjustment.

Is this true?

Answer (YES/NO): NO